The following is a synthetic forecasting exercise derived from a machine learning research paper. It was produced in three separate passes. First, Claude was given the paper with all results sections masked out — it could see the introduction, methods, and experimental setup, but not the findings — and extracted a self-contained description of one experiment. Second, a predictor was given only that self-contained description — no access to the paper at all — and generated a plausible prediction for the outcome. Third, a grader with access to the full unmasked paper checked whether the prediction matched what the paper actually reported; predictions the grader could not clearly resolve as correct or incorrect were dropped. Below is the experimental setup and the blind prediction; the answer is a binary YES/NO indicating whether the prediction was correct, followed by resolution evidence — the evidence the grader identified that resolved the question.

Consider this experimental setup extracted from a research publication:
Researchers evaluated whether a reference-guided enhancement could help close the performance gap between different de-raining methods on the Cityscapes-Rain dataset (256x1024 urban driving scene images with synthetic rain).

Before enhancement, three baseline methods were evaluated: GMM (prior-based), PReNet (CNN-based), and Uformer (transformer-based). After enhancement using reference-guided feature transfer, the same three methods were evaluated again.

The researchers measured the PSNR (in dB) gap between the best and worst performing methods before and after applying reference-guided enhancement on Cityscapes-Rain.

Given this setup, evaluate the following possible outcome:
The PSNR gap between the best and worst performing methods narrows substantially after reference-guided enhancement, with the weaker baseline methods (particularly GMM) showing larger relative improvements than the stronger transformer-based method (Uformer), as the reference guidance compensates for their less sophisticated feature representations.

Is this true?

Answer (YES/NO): NO